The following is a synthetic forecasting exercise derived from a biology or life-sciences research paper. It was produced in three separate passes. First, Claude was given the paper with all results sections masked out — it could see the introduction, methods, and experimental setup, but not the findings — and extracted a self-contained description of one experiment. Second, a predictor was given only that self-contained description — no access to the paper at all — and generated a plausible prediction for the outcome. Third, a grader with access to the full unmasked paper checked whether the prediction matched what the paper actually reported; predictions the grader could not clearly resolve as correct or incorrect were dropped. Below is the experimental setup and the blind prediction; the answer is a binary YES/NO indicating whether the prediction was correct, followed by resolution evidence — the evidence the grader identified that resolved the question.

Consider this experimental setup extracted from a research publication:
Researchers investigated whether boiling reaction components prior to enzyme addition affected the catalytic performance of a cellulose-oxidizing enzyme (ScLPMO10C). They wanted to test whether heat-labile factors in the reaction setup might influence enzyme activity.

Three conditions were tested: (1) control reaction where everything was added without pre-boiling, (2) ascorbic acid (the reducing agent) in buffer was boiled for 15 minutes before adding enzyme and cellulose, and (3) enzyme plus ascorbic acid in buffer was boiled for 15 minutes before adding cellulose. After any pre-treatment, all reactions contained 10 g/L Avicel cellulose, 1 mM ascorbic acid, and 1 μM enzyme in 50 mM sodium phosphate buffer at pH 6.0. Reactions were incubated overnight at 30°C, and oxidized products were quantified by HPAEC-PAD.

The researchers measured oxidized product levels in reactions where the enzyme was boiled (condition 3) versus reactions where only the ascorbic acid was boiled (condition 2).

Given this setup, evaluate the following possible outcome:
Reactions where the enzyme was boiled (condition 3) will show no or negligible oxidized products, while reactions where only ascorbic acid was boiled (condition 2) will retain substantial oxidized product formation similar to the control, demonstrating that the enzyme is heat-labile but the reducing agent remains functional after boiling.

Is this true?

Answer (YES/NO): NO